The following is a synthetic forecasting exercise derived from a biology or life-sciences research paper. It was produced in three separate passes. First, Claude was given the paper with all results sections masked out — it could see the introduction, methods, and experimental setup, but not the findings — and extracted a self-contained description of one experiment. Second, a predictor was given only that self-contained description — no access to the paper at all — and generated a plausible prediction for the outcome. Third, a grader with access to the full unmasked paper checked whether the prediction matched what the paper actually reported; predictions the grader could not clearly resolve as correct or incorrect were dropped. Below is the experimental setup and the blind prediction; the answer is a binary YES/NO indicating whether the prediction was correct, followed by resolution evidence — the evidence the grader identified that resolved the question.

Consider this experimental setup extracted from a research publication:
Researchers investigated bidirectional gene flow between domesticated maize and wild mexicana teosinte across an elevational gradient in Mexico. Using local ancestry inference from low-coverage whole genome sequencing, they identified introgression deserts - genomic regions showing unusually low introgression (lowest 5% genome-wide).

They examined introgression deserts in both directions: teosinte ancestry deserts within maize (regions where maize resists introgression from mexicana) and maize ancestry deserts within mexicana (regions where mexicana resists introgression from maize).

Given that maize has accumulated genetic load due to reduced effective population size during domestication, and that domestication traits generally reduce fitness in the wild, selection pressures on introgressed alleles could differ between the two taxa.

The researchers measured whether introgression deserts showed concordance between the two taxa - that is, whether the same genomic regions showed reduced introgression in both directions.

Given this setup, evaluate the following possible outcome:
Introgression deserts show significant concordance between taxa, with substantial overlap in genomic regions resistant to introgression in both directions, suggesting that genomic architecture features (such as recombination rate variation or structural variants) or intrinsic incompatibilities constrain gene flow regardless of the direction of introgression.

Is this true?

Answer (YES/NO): NO